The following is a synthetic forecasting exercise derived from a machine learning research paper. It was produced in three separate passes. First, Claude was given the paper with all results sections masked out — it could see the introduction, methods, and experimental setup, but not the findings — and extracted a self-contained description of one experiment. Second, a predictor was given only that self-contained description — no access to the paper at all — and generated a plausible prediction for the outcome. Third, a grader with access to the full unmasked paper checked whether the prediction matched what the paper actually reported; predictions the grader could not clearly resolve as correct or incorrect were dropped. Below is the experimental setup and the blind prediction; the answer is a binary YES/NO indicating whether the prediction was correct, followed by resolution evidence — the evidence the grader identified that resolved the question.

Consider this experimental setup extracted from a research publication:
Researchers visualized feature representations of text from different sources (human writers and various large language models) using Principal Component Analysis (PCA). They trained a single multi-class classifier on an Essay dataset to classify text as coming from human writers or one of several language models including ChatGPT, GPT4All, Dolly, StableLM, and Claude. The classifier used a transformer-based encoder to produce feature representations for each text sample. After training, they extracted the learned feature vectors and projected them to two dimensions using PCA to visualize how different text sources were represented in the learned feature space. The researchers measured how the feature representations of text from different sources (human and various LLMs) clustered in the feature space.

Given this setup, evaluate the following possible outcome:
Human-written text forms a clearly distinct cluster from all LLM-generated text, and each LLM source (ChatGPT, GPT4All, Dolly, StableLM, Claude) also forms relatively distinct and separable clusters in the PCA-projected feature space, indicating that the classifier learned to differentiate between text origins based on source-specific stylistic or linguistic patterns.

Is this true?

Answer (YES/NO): NO